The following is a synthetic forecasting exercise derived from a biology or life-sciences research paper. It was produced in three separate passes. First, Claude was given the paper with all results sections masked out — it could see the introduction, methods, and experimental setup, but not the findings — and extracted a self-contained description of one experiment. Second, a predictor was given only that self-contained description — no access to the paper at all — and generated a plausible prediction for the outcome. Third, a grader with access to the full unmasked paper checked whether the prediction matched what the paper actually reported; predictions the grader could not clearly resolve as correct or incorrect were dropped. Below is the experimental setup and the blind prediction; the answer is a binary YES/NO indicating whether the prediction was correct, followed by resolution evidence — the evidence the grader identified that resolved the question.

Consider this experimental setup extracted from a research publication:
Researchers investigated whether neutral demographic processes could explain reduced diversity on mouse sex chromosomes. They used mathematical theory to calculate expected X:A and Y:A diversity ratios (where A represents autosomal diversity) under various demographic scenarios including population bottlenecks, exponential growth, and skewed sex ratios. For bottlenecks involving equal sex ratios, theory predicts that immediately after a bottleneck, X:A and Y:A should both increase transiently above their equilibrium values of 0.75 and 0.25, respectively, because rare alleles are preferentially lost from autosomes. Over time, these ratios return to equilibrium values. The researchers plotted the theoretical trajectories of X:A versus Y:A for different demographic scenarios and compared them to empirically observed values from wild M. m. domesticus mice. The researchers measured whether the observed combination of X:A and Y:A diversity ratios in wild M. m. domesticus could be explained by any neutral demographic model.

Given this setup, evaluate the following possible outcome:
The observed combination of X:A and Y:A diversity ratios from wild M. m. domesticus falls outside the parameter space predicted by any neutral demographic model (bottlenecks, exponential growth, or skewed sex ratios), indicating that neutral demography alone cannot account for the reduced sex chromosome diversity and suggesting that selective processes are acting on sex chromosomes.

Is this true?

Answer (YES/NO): YES